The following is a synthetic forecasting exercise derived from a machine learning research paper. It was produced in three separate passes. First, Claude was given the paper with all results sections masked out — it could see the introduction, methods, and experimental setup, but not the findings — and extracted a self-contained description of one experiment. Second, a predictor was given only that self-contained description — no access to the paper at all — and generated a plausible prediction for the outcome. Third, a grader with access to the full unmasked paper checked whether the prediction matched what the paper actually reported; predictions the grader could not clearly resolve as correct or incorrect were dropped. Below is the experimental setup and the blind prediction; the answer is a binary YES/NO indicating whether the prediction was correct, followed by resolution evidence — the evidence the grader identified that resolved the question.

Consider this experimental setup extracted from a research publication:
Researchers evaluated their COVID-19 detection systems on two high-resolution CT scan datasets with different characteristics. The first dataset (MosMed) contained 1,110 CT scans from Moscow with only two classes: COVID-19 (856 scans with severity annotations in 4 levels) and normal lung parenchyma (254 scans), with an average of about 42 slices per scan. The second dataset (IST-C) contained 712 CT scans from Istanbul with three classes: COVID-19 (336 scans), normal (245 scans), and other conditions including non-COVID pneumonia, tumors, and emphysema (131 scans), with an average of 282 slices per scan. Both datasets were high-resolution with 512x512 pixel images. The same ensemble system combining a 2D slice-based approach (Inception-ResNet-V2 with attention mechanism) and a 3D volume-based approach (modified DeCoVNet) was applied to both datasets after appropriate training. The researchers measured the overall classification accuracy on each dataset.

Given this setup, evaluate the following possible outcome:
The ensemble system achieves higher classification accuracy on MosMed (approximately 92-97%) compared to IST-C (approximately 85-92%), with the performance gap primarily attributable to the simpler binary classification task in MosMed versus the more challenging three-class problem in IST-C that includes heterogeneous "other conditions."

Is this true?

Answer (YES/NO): YES